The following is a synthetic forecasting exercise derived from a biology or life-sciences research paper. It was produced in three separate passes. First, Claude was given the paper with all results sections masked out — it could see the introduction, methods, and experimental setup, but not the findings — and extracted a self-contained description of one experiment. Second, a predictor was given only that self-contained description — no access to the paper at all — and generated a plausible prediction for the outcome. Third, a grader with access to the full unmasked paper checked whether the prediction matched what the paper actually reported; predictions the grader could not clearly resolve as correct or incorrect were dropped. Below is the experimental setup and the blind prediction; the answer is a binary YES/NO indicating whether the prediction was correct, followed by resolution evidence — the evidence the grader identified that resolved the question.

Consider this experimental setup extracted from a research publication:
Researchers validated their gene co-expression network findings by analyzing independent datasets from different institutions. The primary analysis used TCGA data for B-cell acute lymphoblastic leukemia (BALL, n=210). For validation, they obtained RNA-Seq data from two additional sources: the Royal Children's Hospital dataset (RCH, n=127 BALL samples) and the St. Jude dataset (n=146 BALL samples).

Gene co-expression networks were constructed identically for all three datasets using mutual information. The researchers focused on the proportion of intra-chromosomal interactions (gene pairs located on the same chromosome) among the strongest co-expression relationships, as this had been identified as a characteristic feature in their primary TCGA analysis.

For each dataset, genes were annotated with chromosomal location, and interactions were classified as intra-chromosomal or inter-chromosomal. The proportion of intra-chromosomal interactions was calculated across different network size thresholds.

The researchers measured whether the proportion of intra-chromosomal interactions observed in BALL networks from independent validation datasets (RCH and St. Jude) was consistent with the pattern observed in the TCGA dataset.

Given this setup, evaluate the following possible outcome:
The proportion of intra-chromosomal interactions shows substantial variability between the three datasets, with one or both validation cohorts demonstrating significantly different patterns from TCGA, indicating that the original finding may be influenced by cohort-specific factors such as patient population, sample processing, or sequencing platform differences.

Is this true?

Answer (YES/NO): NO